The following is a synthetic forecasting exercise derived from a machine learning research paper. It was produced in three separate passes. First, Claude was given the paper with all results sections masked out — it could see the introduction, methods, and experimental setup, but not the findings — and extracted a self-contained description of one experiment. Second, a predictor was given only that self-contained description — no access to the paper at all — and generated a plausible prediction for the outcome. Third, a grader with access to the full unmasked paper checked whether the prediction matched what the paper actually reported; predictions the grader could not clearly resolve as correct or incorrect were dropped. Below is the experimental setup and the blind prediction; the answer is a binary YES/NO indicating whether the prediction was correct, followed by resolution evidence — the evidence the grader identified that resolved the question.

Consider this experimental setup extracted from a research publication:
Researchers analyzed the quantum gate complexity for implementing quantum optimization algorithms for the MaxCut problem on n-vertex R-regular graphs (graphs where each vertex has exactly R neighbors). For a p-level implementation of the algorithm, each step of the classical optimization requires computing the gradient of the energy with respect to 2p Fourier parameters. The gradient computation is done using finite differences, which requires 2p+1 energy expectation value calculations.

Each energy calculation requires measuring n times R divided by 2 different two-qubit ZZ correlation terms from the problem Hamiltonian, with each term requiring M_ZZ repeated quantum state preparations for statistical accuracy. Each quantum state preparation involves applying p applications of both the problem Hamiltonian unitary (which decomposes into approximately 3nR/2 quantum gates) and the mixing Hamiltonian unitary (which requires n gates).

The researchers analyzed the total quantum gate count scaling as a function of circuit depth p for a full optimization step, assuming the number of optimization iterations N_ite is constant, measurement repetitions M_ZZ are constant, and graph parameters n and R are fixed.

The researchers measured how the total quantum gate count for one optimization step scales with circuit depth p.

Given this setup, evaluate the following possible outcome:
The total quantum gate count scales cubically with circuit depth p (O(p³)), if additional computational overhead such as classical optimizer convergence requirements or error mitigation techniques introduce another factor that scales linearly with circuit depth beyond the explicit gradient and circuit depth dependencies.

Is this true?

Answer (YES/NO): NO